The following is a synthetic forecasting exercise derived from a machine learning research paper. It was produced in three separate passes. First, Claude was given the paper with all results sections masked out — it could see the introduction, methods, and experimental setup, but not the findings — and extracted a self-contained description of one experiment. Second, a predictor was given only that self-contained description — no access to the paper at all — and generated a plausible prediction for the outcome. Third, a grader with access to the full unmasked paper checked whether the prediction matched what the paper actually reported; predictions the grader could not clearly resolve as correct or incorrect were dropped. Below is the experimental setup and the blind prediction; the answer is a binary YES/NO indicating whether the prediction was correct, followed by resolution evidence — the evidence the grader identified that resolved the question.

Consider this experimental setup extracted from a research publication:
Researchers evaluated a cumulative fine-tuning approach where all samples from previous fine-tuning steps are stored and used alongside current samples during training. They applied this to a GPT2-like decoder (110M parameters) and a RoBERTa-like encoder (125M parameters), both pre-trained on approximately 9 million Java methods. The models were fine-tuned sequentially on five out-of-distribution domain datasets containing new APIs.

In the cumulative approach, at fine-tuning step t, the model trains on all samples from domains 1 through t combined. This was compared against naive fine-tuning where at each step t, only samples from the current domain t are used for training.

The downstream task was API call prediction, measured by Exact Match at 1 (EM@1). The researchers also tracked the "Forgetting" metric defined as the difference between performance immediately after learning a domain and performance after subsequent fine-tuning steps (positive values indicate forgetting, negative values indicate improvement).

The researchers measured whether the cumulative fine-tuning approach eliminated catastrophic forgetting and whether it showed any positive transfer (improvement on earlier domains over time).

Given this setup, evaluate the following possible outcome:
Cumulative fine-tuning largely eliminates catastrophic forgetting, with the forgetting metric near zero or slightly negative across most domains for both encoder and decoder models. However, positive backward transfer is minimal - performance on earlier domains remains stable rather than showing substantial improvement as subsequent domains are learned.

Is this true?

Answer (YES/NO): NO